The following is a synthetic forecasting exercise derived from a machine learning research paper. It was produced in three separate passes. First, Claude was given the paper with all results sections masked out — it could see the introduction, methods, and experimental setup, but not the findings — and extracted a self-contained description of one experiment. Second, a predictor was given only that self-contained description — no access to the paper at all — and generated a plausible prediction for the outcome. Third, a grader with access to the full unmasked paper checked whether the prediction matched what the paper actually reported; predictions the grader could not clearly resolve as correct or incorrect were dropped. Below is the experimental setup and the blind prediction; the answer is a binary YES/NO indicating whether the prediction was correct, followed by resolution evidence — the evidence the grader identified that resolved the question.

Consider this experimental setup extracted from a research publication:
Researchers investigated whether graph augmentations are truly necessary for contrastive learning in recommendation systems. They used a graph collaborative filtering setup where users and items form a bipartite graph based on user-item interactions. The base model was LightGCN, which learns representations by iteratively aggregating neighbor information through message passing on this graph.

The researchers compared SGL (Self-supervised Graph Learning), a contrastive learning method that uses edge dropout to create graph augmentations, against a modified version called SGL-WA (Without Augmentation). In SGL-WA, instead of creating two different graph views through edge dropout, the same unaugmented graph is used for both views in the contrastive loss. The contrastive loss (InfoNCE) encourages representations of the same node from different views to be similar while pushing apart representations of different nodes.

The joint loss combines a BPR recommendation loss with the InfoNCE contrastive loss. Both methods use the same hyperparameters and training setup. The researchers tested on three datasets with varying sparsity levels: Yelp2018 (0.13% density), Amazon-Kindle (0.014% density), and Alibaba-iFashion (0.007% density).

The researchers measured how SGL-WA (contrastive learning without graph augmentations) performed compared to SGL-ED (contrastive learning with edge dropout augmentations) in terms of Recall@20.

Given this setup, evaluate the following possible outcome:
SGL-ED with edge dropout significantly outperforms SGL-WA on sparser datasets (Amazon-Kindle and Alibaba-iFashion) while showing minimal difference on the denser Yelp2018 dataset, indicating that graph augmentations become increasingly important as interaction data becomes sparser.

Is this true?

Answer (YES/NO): NO